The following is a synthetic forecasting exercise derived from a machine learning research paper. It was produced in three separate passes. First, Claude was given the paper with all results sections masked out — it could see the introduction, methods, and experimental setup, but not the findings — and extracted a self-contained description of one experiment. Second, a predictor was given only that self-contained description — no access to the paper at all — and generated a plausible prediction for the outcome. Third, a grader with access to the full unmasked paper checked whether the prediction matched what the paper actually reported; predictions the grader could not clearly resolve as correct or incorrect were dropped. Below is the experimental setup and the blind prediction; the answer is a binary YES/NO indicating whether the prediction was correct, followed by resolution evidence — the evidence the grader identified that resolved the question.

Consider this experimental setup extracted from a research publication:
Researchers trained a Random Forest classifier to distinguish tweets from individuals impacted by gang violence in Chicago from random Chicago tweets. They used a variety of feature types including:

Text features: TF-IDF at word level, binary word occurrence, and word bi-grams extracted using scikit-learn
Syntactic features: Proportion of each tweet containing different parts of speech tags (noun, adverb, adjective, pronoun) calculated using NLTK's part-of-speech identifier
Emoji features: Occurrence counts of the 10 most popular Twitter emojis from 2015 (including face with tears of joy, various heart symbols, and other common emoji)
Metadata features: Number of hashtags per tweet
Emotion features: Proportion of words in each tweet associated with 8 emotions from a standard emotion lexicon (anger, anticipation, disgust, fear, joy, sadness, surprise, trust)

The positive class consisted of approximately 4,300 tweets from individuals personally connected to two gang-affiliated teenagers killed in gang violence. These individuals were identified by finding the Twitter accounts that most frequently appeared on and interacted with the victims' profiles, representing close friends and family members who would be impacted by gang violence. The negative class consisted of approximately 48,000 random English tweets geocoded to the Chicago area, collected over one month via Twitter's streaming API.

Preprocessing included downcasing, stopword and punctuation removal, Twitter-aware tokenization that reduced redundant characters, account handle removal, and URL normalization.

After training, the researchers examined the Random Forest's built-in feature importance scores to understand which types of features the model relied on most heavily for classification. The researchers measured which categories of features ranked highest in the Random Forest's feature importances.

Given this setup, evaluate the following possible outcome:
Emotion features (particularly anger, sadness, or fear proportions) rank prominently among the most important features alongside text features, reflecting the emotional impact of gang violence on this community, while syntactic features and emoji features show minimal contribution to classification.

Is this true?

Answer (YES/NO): NO